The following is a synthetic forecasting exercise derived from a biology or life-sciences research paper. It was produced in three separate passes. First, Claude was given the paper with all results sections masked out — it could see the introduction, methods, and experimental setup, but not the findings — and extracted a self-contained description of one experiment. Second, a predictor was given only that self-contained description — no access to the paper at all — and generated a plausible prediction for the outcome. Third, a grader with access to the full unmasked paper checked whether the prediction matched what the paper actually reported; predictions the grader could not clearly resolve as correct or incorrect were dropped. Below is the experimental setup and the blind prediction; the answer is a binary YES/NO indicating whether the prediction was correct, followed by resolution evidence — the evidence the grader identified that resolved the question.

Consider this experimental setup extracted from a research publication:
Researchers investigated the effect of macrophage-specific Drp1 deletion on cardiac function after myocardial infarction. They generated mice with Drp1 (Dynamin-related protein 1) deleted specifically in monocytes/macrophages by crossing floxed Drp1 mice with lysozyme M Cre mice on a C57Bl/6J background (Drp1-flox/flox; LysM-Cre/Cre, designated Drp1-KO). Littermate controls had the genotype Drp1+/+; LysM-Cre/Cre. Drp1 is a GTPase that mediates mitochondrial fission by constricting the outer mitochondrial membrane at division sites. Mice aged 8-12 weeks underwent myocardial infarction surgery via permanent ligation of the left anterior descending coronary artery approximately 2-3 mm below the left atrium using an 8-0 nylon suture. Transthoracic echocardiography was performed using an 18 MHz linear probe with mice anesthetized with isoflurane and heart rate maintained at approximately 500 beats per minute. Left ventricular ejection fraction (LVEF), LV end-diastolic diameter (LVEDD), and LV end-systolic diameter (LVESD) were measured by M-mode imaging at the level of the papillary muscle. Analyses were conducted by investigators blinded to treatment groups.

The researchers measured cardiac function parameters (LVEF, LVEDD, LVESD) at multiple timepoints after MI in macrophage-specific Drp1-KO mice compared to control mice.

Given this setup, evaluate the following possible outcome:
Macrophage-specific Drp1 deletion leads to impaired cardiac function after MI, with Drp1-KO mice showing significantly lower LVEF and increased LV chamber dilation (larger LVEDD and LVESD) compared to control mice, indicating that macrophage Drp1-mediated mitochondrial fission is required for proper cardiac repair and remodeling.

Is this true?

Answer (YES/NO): YES